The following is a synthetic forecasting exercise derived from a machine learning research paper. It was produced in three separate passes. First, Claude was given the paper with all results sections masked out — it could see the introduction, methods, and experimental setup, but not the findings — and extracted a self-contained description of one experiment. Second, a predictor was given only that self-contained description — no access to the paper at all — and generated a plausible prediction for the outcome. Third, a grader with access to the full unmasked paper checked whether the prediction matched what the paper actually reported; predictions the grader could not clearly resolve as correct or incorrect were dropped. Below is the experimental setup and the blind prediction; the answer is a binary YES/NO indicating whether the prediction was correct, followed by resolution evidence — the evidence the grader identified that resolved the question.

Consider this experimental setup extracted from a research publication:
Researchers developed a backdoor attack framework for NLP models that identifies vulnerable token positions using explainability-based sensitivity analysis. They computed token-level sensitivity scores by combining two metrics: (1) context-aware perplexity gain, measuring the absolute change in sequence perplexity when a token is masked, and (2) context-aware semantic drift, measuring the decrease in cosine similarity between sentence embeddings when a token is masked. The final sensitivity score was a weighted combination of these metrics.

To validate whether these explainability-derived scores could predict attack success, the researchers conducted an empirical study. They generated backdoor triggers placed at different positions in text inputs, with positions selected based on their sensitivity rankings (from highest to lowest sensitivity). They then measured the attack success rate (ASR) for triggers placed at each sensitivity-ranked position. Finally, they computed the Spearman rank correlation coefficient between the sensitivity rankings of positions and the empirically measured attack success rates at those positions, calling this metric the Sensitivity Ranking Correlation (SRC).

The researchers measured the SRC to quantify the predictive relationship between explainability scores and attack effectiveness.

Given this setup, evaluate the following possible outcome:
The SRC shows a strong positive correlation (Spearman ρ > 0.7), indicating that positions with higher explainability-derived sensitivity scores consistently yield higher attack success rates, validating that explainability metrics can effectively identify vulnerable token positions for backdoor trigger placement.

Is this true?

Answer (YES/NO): YES